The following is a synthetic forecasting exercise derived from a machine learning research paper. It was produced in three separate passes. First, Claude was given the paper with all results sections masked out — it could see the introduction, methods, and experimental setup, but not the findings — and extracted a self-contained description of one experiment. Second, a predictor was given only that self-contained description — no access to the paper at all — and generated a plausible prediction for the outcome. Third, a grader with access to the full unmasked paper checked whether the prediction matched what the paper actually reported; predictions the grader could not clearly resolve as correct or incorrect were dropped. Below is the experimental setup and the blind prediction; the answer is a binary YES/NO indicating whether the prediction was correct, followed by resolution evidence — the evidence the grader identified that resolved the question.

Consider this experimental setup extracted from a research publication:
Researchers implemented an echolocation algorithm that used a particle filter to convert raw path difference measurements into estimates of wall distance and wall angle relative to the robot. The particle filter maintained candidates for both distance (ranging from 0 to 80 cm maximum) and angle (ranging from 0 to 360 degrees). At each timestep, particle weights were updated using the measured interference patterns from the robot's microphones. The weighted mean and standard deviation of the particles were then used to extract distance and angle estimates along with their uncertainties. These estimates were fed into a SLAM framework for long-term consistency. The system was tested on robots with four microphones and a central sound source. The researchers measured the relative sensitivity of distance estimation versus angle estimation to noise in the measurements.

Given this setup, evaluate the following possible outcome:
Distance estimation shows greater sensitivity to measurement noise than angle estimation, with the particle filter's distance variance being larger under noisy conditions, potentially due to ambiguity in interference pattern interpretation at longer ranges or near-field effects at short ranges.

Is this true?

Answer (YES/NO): NO